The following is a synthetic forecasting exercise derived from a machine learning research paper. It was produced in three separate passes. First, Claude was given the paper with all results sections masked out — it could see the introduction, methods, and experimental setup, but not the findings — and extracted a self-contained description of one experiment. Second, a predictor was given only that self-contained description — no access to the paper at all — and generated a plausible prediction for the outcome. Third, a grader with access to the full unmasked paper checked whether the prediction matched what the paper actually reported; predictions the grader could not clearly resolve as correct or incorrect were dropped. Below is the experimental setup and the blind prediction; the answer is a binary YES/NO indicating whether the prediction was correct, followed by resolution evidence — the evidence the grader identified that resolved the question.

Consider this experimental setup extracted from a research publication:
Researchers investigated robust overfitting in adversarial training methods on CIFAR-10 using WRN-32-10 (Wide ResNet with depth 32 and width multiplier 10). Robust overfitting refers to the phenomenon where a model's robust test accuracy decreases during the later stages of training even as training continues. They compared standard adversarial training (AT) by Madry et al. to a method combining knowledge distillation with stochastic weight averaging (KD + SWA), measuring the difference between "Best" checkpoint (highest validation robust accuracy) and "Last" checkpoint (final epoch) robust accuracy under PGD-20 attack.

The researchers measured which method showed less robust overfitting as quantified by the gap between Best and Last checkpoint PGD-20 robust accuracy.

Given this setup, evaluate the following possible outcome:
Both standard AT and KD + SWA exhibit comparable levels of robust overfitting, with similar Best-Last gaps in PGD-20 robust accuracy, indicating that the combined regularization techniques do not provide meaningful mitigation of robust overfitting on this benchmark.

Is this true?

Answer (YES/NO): NO